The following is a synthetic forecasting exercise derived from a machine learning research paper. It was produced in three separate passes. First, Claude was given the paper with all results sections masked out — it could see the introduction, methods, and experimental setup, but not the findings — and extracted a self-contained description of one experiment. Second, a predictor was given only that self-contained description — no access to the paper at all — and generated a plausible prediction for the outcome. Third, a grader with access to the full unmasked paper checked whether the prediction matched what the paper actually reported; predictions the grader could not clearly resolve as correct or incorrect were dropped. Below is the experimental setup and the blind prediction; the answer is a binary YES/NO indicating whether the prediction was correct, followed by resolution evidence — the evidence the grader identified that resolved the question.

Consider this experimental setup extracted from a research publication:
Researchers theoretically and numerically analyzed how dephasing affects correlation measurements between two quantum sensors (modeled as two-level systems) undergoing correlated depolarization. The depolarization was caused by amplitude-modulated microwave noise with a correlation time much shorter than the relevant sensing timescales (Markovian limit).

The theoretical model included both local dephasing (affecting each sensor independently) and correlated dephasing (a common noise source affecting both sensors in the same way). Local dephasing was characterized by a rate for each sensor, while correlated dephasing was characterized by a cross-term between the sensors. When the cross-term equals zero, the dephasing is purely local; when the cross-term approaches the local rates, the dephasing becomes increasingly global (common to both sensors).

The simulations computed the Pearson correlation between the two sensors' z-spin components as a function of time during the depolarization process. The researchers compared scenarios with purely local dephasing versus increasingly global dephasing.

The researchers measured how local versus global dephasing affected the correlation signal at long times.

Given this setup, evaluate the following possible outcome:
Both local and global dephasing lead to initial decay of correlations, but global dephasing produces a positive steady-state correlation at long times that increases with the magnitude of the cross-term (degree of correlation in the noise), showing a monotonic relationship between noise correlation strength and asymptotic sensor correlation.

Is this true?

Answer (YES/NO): NO